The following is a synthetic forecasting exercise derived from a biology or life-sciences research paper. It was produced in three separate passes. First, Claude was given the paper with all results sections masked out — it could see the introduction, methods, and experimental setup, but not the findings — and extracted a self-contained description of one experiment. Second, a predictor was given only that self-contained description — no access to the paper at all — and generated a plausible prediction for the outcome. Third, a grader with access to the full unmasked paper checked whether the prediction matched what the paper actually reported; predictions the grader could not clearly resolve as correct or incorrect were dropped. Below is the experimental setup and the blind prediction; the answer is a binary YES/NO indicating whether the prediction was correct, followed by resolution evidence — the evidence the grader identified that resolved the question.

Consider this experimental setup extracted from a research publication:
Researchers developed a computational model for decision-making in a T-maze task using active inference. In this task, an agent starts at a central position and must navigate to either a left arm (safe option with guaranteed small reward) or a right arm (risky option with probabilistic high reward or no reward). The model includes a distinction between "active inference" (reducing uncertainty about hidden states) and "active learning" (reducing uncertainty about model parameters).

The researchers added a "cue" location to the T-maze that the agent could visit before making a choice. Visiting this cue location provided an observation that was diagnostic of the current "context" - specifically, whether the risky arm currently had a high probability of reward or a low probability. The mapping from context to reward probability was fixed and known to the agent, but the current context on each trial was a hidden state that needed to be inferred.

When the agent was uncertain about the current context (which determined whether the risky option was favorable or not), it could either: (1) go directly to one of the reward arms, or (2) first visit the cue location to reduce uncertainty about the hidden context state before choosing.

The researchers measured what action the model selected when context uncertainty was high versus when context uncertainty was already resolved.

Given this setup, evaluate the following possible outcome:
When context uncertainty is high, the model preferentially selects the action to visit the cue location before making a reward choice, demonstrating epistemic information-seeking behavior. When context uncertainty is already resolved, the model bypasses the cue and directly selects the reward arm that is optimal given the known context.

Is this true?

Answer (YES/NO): YES